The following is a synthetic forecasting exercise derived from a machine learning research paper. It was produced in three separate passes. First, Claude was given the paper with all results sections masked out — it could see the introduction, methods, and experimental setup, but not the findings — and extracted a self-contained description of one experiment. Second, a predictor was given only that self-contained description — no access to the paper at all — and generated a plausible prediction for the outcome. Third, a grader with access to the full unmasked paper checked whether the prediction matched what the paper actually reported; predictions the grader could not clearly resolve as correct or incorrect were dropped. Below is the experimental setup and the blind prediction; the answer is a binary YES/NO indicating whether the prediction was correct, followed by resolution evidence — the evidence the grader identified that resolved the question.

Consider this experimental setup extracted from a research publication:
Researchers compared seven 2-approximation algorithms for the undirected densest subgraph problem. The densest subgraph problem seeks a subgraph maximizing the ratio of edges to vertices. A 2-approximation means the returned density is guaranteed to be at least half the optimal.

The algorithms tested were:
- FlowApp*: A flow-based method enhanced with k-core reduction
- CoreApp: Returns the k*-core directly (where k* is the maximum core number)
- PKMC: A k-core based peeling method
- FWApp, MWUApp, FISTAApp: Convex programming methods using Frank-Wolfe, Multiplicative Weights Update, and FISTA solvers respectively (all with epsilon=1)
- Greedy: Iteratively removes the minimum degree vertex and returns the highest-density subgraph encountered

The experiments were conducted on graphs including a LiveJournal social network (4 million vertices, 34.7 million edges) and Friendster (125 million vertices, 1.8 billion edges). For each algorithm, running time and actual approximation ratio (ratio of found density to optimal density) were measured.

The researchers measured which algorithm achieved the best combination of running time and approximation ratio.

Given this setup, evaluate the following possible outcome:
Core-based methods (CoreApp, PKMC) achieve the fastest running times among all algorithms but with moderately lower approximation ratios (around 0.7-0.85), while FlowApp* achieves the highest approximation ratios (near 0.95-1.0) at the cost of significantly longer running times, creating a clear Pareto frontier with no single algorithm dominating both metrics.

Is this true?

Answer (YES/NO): NO